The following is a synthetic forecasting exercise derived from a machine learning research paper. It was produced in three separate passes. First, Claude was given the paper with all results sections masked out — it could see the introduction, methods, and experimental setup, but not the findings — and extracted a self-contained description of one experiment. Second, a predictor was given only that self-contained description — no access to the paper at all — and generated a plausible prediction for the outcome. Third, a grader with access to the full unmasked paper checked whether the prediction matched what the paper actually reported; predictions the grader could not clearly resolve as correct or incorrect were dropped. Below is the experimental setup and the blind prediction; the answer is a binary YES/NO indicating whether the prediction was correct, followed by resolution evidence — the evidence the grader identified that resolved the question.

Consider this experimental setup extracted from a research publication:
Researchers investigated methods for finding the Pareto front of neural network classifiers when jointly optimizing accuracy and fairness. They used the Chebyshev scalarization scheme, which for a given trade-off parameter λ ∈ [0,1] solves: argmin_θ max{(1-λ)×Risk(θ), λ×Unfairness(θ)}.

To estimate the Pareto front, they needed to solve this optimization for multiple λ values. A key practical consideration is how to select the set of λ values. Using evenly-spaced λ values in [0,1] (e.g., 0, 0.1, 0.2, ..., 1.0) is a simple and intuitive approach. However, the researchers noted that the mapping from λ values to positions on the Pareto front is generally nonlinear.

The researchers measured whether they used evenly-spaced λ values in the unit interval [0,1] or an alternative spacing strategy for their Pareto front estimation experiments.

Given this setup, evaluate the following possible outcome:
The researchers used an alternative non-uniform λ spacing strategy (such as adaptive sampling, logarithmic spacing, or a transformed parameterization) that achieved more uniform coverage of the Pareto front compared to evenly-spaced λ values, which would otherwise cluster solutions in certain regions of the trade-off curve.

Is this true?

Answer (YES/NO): YES